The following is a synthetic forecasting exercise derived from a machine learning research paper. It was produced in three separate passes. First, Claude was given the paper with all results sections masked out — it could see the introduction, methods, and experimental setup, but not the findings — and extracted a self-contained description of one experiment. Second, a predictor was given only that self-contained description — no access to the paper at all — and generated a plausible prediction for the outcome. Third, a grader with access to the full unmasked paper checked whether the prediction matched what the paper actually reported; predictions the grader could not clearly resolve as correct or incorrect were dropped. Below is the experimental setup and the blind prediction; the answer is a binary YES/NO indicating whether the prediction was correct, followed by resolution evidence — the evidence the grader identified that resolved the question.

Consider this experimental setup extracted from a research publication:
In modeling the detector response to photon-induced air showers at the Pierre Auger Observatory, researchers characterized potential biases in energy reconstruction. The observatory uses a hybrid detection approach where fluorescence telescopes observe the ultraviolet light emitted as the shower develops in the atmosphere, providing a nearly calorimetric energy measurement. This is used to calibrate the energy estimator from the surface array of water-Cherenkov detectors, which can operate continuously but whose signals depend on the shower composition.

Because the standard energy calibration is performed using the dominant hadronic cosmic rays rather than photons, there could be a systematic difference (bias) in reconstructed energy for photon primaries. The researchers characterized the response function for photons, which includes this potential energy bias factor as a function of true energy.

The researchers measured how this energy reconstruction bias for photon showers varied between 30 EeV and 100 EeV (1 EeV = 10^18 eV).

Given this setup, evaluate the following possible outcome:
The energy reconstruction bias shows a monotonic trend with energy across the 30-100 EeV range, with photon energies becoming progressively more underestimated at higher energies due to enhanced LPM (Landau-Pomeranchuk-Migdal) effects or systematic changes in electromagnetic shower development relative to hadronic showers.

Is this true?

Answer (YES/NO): NO